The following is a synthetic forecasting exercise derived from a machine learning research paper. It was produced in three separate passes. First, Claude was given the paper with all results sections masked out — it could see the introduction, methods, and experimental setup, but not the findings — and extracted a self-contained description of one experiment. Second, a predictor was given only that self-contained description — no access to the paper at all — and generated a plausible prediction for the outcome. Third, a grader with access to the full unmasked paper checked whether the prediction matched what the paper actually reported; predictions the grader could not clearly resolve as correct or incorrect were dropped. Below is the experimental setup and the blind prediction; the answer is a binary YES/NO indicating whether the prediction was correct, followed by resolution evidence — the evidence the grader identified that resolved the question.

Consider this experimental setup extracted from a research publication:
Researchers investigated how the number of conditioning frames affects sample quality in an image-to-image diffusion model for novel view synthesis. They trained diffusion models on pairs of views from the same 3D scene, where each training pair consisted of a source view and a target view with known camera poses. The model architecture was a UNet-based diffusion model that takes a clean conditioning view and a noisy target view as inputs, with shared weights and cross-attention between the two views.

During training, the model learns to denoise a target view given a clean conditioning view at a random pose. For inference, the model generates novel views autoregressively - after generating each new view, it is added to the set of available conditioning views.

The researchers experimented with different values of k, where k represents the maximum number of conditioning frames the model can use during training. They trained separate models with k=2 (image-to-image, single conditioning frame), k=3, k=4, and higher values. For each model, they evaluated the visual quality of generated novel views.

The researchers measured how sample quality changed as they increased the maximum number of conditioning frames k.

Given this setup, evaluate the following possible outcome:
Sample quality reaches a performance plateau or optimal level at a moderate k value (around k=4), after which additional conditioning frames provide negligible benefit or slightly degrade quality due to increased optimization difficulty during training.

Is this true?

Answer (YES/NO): NO